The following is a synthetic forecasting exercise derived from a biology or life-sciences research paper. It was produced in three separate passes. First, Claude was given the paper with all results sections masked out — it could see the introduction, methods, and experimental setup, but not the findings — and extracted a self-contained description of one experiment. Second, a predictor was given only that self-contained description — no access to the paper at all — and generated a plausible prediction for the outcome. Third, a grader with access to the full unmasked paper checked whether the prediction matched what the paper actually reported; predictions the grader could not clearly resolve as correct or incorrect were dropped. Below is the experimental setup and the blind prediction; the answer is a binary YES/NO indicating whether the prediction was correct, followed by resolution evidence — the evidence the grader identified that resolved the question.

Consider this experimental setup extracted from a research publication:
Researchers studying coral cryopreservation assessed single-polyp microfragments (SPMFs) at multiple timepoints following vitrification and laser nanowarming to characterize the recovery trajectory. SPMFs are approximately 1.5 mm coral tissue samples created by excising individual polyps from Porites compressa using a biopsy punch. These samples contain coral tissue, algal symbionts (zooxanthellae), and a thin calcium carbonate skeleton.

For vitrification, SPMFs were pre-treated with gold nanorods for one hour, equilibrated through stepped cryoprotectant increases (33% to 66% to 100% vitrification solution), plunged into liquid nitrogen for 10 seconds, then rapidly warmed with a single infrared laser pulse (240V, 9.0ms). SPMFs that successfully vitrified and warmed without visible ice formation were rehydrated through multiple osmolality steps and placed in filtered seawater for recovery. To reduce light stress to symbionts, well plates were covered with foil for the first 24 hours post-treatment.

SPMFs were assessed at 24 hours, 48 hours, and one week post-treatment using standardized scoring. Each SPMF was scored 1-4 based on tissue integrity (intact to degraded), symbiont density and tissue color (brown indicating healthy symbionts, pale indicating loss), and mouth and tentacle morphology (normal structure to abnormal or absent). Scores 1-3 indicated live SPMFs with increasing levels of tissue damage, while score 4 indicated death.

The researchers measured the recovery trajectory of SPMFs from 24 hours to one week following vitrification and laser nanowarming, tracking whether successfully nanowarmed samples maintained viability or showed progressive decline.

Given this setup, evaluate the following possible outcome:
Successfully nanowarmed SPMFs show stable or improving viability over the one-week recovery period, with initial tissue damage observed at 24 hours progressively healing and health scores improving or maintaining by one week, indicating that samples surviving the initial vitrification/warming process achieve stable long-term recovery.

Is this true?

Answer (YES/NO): NO